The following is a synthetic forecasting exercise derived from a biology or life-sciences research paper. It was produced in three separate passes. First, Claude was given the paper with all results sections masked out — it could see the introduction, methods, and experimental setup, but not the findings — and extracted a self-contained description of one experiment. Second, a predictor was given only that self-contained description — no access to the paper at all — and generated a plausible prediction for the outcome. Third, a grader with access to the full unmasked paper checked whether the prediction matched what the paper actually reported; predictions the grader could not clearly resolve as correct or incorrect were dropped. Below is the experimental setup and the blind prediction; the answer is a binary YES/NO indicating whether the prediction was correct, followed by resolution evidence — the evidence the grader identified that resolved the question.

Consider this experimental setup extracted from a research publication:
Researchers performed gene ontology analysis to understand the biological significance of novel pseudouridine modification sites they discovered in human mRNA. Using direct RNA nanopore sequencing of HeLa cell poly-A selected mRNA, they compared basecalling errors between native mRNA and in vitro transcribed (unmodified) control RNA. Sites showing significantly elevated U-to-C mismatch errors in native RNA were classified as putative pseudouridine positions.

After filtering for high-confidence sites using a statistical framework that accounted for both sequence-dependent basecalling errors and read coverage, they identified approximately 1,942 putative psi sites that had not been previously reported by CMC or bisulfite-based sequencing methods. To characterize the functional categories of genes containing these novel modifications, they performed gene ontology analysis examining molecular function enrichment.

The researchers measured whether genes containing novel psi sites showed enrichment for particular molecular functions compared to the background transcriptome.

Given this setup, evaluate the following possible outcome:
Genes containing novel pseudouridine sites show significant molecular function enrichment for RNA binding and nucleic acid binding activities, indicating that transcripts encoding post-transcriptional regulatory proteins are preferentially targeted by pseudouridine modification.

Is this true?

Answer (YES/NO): YES